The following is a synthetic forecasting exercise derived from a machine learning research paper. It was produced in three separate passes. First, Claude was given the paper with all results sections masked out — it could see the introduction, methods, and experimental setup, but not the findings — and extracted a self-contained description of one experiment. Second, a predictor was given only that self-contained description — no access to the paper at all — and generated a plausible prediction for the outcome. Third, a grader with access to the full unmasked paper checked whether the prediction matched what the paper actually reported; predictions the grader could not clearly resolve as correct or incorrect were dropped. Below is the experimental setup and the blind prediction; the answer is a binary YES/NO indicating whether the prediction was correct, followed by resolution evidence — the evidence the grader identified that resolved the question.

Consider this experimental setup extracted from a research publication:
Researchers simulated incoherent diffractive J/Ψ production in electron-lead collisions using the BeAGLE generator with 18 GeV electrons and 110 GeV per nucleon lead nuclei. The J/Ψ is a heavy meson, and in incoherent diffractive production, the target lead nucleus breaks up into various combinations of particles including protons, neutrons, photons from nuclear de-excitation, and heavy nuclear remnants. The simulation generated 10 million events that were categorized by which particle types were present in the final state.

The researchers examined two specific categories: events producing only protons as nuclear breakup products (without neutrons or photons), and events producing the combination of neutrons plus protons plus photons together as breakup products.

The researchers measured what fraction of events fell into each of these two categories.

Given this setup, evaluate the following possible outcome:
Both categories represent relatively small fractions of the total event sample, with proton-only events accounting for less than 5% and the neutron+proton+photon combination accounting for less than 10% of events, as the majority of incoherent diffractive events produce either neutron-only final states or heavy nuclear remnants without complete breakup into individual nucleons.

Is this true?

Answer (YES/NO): NO